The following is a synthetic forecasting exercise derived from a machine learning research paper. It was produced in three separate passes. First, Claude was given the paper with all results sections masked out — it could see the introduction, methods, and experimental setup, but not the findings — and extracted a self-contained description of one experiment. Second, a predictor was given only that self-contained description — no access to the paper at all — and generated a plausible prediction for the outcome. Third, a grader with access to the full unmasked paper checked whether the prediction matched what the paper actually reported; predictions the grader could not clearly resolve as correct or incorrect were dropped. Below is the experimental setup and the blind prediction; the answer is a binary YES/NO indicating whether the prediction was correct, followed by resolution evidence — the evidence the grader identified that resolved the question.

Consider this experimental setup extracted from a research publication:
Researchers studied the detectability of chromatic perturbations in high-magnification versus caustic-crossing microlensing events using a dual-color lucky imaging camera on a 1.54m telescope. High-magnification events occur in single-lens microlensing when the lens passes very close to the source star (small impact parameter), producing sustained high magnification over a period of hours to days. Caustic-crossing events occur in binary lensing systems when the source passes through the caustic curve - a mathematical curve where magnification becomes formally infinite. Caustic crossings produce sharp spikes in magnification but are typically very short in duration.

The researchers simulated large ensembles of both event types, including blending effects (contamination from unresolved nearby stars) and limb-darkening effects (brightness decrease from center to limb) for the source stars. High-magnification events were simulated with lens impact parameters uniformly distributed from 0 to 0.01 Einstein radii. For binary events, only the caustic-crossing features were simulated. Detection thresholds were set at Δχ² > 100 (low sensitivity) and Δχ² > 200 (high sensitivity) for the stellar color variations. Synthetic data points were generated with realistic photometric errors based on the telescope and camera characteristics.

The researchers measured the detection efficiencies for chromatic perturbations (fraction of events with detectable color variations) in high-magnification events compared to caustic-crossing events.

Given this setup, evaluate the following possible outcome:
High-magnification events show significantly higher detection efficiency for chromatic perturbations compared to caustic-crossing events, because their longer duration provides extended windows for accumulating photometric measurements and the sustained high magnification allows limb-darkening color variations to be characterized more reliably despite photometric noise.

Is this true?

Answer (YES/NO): YES